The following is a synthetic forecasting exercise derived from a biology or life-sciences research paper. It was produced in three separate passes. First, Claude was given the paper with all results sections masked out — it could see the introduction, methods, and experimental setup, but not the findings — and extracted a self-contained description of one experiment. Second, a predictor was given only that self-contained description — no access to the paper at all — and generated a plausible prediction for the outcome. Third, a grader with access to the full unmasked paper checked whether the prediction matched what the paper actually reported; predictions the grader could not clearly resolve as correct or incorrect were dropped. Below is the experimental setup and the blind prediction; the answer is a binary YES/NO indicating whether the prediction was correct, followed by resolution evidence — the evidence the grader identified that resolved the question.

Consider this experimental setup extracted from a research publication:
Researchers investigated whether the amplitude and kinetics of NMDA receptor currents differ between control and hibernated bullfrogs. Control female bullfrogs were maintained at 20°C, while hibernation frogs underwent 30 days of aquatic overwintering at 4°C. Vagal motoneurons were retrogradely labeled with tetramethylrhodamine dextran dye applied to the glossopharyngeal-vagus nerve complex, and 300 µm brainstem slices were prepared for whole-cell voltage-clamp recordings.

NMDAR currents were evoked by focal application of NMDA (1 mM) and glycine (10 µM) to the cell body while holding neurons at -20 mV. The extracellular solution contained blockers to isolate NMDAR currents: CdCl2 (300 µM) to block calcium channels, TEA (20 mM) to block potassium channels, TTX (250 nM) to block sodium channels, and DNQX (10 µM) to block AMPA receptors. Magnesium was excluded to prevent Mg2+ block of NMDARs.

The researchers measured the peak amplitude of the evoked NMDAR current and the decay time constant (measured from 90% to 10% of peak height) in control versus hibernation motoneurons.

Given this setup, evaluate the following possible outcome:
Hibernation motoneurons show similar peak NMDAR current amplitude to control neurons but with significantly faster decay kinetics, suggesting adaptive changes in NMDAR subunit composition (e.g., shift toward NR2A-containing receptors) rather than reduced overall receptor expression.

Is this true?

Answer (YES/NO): NO